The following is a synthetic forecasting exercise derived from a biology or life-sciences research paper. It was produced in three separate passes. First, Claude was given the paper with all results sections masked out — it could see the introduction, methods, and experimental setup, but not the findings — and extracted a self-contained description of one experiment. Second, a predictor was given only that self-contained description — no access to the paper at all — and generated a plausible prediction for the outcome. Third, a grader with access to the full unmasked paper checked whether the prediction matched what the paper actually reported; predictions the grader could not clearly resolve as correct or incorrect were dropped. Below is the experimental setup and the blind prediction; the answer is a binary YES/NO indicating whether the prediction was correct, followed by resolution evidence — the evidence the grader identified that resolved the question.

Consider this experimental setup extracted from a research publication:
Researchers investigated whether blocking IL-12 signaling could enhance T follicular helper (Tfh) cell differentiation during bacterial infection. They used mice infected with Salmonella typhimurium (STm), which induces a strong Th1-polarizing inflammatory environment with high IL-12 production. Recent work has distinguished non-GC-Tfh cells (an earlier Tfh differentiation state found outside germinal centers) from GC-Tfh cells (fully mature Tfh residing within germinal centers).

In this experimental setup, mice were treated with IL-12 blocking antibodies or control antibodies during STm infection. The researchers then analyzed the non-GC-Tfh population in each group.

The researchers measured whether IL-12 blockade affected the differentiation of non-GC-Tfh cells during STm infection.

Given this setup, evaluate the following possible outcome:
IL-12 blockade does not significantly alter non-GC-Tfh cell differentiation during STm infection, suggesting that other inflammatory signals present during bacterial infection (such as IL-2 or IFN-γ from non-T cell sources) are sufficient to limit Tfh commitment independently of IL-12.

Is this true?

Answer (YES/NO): NO